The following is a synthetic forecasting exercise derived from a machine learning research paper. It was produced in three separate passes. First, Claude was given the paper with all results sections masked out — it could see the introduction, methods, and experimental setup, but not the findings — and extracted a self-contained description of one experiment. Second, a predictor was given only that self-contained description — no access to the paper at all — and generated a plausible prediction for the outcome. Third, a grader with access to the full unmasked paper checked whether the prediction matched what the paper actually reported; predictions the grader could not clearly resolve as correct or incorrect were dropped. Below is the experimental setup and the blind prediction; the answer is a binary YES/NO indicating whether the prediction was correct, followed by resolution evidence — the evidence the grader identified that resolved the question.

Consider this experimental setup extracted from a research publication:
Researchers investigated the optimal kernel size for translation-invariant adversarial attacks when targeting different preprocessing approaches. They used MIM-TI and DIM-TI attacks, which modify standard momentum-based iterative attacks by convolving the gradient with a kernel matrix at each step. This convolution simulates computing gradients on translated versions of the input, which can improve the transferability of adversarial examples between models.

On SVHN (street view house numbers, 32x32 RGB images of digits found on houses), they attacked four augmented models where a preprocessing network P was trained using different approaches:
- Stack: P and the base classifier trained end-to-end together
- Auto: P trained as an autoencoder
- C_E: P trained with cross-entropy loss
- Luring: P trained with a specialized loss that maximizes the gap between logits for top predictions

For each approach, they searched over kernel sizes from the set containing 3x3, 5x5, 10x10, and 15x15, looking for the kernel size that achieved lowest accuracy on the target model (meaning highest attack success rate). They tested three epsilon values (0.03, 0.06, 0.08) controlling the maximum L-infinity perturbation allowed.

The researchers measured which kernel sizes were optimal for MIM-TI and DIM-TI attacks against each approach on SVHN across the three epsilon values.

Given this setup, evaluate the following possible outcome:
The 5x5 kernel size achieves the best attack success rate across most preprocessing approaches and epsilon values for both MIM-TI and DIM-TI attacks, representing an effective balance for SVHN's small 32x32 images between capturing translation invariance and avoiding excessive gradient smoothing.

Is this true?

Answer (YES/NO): YES